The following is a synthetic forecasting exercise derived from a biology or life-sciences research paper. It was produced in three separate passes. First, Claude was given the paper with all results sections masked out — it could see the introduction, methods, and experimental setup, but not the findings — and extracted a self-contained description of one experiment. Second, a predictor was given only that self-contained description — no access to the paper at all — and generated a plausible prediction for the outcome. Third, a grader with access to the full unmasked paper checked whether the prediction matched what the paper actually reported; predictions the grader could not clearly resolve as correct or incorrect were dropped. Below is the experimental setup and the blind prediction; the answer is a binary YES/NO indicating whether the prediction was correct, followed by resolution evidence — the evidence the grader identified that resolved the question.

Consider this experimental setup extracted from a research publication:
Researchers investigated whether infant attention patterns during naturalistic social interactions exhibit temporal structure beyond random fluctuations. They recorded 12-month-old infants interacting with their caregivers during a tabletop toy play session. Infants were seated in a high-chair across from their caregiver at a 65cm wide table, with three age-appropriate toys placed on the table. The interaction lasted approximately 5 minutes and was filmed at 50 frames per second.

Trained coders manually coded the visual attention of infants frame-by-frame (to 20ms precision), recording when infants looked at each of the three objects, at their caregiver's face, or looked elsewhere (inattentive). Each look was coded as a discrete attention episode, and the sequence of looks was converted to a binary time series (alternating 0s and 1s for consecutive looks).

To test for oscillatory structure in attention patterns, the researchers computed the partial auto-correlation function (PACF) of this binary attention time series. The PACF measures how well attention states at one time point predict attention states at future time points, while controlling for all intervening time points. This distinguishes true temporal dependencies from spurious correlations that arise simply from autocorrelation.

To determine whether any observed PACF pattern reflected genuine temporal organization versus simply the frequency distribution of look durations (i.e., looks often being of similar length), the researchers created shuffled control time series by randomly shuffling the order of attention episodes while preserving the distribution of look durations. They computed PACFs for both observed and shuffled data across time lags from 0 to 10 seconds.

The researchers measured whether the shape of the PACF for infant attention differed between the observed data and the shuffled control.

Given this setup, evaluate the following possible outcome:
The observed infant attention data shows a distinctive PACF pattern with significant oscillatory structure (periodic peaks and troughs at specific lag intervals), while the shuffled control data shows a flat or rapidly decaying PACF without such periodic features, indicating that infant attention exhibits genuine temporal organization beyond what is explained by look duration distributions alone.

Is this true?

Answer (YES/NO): NO